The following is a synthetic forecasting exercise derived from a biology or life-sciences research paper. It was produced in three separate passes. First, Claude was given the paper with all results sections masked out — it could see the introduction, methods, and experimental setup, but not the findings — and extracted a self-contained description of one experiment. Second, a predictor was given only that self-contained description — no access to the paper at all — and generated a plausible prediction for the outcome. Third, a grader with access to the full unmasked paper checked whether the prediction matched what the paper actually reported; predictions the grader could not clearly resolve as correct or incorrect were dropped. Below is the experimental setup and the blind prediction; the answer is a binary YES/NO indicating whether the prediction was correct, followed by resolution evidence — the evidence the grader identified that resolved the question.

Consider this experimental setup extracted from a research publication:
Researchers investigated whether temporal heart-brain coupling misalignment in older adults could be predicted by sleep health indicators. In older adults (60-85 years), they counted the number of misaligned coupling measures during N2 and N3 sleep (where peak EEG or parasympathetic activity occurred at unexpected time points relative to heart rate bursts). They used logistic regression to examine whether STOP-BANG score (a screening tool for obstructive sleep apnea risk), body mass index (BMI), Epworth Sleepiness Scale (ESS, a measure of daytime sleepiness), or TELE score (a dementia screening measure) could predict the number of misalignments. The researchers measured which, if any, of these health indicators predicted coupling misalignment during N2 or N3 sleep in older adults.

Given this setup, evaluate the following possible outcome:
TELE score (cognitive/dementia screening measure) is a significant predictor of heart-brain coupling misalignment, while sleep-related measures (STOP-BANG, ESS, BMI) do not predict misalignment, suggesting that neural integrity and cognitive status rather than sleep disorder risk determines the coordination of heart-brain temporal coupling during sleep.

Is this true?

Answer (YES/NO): NO